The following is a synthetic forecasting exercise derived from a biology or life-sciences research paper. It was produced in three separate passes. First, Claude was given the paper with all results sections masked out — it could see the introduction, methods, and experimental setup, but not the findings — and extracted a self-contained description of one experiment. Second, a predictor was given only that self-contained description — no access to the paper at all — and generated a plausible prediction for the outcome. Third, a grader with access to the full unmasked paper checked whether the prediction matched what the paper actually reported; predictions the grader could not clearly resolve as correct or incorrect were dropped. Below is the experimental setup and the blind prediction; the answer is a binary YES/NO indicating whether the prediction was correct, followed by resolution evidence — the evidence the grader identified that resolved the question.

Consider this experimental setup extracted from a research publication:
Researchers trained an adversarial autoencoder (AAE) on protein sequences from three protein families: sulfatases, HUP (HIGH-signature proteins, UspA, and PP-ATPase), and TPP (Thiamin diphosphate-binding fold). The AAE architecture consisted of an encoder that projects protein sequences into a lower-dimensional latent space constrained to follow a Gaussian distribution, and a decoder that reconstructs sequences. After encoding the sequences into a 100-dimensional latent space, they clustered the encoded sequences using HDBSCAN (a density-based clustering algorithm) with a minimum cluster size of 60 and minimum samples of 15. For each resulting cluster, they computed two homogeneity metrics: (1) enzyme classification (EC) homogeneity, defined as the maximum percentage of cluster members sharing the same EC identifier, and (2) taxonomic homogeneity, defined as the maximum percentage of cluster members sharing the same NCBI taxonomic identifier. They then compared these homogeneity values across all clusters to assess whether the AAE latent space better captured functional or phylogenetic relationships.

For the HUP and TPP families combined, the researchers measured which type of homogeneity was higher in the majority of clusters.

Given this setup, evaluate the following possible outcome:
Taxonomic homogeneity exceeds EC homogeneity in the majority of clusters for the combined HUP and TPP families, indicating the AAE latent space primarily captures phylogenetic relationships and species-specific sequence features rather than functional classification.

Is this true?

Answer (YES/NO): NO